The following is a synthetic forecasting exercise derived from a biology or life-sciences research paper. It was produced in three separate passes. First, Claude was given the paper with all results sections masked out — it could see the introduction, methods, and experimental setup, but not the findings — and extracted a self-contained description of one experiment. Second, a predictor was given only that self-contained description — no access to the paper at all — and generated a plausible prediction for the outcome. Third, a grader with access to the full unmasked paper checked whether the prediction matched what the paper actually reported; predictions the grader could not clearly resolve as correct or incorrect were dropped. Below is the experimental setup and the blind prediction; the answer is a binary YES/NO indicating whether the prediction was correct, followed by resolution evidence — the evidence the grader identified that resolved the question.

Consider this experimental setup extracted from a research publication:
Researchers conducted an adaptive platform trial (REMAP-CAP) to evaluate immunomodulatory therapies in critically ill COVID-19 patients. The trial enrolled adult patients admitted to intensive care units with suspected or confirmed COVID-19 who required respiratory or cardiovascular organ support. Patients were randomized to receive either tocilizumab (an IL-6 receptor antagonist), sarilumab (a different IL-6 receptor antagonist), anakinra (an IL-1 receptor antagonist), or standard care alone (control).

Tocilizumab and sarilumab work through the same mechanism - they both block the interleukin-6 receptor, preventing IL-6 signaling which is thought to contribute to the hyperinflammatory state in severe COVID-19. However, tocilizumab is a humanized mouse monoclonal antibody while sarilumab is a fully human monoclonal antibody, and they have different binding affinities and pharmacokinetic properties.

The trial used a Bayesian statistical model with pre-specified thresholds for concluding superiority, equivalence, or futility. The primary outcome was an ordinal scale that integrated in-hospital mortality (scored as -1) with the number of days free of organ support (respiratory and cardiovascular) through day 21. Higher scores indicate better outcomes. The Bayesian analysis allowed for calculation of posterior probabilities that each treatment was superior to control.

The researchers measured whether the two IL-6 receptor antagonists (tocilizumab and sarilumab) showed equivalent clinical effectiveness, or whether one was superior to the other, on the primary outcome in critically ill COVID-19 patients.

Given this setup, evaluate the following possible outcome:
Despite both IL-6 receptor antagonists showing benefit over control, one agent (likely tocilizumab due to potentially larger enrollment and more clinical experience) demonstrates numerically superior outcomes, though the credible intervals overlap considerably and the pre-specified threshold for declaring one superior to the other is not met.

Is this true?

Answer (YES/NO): NO